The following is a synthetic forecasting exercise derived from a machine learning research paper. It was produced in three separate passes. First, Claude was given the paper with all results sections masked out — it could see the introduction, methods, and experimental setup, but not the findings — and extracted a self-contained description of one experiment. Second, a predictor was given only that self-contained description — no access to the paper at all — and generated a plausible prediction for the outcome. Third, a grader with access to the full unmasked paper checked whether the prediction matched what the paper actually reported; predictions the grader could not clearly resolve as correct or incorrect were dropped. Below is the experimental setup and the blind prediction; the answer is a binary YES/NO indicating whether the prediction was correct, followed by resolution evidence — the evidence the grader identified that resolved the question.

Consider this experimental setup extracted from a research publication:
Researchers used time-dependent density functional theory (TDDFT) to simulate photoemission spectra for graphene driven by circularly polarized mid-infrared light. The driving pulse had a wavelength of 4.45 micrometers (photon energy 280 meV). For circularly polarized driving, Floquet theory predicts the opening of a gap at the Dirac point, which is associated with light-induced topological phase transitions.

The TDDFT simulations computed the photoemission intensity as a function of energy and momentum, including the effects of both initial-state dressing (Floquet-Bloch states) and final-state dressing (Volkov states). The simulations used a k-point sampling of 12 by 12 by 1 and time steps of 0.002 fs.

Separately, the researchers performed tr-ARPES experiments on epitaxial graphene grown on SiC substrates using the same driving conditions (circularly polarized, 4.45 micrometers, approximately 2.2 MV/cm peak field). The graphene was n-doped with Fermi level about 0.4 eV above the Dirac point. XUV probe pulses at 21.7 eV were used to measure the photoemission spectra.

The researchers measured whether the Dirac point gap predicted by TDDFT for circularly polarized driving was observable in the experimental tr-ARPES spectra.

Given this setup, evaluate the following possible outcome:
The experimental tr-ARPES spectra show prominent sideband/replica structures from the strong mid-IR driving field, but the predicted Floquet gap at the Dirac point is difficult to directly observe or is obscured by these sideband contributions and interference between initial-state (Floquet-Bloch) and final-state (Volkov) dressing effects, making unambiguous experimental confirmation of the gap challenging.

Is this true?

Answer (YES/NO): NO